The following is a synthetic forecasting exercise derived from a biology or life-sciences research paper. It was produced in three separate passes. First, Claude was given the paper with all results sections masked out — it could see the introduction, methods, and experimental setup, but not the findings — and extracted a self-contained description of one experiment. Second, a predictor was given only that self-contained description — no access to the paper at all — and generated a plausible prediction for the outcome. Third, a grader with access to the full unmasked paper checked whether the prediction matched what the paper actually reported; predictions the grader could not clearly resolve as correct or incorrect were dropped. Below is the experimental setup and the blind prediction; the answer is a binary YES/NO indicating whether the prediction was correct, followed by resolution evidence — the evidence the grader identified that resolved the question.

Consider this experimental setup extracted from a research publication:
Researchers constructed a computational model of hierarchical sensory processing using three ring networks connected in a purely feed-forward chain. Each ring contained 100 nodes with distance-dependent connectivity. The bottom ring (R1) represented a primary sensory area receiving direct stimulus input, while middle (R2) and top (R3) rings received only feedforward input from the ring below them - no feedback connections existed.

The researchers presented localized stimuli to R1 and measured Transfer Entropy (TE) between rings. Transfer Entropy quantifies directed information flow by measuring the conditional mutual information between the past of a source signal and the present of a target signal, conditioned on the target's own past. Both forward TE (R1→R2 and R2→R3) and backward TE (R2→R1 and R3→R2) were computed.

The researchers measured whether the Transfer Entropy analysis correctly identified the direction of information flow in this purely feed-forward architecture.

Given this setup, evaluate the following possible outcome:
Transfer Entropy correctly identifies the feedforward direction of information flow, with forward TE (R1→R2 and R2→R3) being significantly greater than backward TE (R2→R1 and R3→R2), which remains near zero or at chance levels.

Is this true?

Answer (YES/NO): NO